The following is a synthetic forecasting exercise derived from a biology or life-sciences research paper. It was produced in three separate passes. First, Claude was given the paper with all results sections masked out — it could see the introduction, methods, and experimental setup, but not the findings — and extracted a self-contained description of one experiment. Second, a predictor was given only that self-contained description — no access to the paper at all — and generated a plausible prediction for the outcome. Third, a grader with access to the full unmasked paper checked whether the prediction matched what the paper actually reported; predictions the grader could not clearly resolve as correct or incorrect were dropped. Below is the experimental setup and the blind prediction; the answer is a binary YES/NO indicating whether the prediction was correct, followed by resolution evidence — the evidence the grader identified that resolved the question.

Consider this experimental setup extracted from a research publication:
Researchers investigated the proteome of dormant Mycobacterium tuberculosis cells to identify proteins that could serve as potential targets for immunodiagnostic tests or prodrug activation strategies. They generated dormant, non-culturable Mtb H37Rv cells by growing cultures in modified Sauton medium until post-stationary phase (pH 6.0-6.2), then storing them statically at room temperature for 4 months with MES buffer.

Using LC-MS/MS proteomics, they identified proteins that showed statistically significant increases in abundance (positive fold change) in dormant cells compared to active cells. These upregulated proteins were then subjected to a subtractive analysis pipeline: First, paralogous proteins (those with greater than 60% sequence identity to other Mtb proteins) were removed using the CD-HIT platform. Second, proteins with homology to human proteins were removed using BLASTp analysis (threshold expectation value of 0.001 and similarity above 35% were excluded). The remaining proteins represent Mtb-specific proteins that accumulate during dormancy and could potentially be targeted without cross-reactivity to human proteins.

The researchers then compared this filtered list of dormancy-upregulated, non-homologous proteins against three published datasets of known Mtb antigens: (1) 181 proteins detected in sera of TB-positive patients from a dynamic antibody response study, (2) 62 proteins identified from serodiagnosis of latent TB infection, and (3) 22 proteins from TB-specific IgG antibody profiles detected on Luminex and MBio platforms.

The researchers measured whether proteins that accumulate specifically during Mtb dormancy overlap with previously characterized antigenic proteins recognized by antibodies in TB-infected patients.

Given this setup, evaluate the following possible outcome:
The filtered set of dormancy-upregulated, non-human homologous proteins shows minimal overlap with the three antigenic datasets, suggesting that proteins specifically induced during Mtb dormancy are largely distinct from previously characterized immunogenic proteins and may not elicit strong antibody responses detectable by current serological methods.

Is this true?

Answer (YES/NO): NO